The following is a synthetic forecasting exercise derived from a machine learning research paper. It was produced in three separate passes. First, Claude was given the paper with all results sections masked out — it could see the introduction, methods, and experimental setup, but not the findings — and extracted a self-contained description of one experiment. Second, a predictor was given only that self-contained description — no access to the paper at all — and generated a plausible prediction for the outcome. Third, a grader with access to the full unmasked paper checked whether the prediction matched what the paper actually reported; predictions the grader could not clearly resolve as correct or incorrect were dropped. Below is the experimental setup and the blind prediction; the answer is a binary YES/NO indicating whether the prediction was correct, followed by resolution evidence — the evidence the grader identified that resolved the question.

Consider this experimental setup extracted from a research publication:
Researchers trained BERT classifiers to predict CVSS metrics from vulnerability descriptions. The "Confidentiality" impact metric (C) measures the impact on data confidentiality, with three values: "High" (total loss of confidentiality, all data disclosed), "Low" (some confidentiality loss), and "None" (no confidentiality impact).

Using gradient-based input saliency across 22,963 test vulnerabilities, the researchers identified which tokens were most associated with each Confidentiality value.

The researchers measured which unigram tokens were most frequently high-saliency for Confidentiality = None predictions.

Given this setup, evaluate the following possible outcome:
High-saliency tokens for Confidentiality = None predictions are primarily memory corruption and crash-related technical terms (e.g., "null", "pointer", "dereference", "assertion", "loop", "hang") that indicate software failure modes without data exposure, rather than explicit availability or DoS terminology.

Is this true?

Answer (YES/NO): NO